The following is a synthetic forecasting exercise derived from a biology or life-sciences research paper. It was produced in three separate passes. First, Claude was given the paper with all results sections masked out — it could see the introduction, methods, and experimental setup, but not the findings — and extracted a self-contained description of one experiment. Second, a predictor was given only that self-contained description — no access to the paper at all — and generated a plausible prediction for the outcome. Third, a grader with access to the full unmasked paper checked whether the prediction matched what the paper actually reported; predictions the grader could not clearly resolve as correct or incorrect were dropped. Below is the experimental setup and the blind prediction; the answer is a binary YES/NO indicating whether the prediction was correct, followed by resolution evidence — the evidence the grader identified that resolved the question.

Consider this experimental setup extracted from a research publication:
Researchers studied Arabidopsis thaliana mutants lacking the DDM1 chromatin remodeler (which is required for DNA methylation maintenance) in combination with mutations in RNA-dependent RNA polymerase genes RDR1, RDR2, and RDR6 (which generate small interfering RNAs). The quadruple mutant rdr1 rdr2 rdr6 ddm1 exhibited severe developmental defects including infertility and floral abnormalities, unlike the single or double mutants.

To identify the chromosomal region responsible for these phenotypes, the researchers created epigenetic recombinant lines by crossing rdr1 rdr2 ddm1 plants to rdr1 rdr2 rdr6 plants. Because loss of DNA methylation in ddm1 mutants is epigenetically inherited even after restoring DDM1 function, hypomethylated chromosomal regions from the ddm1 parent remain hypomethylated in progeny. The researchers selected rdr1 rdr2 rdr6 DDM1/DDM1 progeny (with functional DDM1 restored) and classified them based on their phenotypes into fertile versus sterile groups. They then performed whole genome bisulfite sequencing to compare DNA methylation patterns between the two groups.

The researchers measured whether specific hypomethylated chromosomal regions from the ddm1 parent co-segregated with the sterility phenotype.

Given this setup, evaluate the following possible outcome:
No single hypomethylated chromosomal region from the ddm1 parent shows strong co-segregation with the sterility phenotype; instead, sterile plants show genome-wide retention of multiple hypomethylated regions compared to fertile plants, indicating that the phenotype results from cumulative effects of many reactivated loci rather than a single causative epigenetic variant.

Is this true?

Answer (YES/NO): NO